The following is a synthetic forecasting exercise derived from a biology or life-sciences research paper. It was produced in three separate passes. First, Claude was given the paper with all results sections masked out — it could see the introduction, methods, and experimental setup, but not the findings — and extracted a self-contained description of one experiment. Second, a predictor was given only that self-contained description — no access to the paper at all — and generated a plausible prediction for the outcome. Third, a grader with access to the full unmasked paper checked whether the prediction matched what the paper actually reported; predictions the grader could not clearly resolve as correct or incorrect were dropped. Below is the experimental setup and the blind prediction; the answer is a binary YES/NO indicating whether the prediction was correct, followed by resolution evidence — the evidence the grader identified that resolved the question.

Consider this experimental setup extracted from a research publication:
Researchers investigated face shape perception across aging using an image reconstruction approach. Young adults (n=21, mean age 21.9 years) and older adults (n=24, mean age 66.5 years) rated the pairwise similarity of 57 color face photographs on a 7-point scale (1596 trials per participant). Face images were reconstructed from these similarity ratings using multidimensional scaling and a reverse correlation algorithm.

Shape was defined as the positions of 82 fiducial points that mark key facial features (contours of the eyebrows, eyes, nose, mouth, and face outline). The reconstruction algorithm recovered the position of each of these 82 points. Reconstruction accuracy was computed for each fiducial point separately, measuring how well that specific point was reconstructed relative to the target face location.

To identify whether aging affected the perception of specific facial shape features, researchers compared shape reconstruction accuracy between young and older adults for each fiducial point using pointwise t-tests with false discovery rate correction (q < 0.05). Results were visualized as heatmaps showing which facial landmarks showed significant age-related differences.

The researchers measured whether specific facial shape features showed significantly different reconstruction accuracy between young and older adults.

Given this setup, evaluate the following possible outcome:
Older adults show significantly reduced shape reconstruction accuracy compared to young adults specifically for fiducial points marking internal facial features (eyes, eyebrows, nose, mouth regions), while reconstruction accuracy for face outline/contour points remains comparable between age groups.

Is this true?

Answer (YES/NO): NO